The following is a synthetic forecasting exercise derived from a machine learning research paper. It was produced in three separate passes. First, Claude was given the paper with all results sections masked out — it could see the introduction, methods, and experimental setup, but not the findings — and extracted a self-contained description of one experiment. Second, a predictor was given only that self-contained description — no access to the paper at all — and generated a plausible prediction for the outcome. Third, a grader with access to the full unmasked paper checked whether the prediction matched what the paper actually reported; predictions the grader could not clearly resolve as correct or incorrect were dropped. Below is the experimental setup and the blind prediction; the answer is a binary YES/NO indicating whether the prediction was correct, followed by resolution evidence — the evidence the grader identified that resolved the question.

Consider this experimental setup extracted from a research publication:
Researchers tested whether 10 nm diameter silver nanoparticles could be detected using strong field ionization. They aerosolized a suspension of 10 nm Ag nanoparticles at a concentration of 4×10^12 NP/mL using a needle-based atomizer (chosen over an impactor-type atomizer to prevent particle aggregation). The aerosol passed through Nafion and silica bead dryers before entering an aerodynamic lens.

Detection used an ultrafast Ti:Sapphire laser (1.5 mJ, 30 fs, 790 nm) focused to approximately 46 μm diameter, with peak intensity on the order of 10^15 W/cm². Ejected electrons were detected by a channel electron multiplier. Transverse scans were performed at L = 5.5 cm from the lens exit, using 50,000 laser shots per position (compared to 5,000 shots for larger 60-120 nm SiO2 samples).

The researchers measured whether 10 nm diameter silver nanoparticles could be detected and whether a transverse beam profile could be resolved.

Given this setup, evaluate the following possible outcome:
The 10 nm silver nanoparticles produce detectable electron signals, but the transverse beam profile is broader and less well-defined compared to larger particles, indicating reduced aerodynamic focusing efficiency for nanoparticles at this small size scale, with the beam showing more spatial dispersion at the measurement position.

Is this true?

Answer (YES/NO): NO